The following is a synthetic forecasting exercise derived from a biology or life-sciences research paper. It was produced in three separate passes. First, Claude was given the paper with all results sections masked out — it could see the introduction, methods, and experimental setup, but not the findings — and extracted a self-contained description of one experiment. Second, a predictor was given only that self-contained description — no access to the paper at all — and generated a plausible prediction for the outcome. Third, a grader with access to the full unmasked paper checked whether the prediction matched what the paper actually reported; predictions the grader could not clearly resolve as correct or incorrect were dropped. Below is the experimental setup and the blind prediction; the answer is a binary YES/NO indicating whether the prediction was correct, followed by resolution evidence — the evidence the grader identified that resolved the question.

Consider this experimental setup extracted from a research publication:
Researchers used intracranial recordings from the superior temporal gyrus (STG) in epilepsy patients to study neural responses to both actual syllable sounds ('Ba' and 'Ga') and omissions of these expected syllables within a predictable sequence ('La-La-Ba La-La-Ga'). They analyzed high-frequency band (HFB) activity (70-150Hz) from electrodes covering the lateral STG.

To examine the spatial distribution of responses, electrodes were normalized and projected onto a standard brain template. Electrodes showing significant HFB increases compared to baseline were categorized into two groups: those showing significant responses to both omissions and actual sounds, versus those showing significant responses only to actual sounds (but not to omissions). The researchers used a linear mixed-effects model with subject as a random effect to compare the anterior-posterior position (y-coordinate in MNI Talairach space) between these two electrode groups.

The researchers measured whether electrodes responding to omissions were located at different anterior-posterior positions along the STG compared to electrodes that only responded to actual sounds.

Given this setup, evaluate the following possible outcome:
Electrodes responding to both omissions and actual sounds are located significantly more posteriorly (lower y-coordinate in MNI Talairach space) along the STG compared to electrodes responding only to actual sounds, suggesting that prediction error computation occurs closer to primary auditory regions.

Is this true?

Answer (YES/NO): YES